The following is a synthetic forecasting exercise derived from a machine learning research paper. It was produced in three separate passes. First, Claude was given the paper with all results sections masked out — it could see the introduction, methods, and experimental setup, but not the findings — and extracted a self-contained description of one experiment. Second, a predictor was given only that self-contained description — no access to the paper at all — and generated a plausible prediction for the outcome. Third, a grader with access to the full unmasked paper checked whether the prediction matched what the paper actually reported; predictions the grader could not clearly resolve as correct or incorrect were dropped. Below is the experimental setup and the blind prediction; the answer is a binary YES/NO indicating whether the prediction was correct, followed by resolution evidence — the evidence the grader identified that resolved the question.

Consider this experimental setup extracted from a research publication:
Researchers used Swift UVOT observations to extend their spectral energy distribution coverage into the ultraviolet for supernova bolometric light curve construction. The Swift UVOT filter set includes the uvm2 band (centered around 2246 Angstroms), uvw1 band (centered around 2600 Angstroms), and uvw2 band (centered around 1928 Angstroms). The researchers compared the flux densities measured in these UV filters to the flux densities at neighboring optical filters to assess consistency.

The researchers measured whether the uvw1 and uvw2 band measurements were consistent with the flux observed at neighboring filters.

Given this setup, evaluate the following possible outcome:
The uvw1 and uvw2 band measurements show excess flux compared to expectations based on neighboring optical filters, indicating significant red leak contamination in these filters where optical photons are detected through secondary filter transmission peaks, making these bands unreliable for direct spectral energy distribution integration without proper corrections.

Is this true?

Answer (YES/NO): YES